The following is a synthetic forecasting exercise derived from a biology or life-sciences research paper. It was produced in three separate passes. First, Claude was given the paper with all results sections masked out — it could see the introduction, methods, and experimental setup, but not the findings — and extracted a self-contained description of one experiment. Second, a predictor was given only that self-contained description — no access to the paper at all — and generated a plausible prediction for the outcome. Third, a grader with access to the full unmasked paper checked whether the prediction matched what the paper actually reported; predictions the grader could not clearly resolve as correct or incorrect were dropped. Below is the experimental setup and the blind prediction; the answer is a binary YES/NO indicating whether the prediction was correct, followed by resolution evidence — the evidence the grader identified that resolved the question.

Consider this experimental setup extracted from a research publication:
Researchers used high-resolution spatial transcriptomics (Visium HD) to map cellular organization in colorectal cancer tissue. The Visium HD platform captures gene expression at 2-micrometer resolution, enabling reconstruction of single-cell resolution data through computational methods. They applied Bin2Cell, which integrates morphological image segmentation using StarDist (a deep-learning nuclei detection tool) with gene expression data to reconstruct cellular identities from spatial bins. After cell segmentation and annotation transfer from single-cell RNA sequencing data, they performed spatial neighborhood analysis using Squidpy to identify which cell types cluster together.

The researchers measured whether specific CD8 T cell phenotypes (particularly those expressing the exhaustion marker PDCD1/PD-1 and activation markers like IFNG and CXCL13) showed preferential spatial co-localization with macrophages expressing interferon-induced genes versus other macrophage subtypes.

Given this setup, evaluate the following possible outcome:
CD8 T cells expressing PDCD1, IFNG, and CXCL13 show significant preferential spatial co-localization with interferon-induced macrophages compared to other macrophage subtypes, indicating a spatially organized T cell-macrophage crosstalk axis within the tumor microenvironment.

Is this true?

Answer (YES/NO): YES